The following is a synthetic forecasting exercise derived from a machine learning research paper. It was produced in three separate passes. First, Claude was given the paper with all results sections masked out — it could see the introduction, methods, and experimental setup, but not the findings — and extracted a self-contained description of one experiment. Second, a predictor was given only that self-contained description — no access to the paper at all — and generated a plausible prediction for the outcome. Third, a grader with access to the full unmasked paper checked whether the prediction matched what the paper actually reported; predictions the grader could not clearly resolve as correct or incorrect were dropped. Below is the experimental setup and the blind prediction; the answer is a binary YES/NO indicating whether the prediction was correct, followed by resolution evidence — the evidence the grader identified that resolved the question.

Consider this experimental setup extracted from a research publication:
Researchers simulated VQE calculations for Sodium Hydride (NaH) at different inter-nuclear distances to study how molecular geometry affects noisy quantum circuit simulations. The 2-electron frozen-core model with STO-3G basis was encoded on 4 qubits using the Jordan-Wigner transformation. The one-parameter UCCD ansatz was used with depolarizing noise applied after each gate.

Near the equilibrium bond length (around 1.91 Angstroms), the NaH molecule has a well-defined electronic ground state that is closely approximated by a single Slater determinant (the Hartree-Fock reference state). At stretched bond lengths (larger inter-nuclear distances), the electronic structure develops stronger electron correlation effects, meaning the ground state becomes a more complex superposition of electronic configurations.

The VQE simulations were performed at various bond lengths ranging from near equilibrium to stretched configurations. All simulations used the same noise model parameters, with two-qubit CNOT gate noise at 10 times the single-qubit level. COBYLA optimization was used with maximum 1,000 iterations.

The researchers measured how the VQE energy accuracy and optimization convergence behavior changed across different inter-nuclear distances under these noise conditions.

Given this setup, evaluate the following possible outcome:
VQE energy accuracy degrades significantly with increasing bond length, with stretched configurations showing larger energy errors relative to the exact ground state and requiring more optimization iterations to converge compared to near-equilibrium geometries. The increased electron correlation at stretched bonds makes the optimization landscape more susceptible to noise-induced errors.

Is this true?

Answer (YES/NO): NO